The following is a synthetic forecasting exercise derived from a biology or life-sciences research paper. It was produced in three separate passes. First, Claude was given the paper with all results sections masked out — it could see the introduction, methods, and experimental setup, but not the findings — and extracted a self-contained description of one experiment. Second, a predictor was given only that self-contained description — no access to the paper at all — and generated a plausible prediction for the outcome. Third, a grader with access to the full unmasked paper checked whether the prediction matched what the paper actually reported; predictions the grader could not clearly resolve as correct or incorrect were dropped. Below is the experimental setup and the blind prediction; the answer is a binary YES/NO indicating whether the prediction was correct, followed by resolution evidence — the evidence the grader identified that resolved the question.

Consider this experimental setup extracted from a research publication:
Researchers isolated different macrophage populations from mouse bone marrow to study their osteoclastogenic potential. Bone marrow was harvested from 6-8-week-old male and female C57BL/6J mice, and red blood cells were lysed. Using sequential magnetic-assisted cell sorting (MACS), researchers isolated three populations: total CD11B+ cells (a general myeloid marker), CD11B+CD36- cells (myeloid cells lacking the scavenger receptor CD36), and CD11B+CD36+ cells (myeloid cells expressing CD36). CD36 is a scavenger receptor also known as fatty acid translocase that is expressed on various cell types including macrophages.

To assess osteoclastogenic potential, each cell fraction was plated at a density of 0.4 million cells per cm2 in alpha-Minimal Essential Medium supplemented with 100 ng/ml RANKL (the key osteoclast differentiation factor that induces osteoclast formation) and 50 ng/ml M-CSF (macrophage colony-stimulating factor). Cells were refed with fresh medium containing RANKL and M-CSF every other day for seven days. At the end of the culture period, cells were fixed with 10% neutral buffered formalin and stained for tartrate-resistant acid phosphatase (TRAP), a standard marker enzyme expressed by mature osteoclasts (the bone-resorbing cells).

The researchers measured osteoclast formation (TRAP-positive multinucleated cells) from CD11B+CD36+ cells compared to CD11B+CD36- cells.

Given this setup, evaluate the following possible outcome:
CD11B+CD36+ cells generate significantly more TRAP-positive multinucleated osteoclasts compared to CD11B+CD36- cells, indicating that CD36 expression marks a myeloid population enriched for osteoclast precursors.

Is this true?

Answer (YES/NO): NO